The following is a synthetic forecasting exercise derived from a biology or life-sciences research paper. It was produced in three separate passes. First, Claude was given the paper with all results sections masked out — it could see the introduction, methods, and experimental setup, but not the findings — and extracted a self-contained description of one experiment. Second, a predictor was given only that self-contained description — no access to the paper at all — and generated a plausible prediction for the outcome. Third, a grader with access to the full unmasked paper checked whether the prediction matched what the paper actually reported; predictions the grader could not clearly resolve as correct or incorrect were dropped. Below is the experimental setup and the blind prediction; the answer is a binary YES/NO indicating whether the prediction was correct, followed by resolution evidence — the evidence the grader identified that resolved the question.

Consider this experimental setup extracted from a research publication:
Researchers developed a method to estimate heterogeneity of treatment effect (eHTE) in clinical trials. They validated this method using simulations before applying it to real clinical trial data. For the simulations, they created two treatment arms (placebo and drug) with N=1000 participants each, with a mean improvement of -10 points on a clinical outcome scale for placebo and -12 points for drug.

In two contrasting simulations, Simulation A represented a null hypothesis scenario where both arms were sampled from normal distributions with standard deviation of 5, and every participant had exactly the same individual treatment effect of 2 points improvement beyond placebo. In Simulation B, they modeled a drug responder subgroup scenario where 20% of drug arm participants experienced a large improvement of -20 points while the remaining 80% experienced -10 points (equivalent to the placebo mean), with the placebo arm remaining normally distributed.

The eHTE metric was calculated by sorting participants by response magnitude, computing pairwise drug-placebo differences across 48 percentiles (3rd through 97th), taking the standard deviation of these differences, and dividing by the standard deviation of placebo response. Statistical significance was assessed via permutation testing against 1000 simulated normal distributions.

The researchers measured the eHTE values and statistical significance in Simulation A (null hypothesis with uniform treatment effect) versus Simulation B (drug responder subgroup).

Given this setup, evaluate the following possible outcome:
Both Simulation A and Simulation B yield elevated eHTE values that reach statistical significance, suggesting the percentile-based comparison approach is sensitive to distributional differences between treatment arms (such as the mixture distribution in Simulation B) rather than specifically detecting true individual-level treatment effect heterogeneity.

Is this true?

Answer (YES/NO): NO